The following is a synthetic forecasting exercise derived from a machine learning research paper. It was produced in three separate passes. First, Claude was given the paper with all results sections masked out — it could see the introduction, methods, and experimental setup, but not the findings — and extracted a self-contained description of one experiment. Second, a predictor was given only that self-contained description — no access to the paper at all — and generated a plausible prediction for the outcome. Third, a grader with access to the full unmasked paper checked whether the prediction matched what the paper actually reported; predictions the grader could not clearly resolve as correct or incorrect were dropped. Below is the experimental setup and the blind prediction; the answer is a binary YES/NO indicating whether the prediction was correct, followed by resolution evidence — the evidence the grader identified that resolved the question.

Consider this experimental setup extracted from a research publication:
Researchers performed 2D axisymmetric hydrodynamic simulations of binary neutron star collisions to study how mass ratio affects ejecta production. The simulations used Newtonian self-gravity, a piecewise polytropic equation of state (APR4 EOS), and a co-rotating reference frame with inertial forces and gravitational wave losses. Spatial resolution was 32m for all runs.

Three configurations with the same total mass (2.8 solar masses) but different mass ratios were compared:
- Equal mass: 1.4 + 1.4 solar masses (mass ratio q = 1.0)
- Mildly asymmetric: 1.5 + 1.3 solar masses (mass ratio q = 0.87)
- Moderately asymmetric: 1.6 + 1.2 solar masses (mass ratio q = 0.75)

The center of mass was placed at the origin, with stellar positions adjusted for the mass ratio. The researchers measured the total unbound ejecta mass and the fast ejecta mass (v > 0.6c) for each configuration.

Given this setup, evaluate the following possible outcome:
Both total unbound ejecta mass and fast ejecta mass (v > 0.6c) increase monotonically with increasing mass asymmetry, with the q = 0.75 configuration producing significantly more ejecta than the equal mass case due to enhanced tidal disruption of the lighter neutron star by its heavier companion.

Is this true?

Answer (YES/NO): NO